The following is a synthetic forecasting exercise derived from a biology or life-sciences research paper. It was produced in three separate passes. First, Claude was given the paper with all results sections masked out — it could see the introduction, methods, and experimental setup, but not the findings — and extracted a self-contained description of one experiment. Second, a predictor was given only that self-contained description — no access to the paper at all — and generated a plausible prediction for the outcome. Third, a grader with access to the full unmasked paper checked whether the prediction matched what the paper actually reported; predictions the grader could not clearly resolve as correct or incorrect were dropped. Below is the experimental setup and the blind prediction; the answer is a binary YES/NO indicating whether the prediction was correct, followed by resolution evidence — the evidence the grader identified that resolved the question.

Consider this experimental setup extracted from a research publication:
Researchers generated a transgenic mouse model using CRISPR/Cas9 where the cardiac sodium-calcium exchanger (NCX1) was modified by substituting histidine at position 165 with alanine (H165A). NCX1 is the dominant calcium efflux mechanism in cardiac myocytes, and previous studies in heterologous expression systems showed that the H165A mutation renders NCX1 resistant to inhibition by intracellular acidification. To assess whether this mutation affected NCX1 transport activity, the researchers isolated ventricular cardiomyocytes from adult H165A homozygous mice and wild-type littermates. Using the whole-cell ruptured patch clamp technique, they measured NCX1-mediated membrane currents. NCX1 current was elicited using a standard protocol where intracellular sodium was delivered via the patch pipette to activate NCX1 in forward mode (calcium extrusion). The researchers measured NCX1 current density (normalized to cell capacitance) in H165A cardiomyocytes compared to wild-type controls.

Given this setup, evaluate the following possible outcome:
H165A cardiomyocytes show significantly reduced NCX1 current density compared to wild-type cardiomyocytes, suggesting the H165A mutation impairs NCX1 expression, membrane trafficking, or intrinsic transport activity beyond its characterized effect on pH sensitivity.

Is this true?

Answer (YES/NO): YES